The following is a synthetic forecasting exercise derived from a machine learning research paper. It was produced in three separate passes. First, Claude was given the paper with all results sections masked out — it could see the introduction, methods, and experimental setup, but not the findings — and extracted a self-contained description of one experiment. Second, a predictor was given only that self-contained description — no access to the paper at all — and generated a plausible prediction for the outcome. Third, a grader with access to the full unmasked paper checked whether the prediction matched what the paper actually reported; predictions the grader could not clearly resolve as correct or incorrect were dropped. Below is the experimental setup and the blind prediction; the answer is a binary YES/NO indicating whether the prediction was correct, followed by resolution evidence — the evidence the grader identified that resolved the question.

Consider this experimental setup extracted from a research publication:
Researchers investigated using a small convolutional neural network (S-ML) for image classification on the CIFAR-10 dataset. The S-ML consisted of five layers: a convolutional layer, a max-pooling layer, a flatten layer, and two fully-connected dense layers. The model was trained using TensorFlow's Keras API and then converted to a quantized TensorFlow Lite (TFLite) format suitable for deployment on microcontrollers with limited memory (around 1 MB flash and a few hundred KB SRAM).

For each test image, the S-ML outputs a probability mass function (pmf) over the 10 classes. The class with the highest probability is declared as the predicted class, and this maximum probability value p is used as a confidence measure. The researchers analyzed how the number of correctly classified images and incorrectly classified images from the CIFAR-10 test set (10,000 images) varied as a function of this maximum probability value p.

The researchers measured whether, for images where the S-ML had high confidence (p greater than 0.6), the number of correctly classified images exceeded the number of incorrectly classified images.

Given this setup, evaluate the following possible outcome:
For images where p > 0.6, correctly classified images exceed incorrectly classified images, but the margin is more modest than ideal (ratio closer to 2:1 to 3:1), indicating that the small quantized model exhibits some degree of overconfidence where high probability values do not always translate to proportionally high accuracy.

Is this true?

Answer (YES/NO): YES